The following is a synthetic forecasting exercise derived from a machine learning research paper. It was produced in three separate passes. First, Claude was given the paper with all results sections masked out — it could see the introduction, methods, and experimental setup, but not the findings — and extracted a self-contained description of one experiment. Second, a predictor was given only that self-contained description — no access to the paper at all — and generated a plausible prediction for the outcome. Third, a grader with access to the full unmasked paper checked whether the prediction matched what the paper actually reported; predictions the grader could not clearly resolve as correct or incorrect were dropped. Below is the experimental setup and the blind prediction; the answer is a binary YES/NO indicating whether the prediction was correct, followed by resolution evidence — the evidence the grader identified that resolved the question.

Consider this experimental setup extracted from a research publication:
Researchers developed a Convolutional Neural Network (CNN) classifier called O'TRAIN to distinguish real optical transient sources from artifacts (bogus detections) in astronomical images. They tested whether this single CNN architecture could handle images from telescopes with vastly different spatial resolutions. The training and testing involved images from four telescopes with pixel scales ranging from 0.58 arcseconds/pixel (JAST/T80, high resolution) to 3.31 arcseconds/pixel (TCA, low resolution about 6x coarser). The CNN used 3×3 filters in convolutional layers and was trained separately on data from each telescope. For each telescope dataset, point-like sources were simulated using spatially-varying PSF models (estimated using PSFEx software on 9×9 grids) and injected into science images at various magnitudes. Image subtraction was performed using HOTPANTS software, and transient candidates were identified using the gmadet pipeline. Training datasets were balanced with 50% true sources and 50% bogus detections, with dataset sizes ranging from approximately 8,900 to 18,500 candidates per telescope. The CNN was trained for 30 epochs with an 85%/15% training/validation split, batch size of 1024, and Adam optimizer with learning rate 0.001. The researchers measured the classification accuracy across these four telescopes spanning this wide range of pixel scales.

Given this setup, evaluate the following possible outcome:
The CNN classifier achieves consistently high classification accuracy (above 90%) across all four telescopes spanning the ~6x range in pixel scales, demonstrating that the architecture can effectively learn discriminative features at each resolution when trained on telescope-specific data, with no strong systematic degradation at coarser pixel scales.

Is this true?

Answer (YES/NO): YES